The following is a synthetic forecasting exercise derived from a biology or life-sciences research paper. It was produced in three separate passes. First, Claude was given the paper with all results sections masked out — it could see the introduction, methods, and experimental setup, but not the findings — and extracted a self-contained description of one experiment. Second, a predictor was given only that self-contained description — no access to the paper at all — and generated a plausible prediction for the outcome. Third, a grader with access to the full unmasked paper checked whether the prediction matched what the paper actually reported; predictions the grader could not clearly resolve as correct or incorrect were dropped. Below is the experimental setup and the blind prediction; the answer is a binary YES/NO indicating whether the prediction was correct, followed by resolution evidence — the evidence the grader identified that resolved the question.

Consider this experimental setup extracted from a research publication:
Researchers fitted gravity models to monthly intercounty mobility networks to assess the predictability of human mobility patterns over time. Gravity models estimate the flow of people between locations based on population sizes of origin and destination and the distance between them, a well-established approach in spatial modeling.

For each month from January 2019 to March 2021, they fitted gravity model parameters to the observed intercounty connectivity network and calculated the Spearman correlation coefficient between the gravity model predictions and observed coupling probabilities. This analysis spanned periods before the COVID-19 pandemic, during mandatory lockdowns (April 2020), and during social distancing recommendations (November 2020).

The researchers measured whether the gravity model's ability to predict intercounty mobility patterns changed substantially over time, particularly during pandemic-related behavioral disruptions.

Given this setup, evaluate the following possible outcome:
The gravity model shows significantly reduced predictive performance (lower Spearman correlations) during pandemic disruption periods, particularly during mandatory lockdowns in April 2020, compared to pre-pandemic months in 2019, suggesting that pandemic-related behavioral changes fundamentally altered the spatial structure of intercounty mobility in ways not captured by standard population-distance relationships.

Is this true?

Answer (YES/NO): NO